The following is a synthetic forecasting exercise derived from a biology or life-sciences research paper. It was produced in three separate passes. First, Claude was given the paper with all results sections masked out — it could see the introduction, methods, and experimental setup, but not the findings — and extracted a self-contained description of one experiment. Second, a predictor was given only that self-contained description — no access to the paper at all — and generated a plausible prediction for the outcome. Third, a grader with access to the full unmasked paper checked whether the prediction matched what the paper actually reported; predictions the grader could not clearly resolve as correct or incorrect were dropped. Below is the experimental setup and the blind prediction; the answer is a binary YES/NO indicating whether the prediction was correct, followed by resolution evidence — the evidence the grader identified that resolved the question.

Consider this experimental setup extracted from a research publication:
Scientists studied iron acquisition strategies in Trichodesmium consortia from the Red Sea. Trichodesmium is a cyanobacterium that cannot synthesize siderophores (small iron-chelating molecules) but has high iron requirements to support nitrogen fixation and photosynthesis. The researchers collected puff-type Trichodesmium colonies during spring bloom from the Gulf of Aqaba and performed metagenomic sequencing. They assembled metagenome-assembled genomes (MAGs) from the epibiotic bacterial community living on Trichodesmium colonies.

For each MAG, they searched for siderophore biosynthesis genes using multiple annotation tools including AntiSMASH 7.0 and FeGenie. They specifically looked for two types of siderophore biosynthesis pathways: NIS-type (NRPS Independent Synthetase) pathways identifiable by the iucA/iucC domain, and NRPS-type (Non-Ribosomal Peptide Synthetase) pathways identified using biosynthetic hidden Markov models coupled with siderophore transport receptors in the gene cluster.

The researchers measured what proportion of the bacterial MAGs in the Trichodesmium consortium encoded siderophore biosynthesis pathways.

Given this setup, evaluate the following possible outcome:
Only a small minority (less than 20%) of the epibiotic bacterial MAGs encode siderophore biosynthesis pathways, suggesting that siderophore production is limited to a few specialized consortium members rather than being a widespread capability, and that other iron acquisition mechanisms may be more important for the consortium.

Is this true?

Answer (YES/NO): YES